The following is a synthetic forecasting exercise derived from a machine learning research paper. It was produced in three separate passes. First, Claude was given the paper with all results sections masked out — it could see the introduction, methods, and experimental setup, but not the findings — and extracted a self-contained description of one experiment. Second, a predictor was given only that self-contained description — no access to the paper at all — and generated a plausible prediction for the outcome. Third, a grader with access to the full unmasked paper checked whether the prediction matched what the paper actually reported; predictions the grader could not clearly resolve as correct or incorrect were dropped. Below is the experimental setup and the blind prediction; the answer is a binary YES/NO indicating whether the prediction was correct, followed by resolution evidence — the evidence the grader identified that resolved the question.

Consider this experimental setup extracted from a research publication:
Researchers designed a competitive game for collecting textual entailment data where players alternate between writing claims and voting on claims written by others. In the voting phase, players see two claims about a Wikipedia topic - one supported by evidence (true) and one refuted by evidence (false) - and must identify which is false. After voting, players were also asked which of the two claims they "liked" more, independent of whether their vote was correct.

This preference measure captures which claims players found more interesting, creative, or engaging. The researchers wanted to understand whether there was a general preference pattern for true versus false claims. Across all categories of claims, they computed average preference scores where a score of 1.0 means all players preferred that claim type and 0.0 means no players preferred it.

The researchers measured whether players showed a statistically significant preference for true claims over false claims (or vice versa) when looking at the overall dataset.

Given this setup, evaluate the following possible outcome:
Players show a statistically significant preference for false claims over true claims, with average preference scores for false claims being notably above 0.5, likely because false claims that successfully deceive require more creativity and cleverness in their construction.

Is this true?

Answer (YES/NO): NO